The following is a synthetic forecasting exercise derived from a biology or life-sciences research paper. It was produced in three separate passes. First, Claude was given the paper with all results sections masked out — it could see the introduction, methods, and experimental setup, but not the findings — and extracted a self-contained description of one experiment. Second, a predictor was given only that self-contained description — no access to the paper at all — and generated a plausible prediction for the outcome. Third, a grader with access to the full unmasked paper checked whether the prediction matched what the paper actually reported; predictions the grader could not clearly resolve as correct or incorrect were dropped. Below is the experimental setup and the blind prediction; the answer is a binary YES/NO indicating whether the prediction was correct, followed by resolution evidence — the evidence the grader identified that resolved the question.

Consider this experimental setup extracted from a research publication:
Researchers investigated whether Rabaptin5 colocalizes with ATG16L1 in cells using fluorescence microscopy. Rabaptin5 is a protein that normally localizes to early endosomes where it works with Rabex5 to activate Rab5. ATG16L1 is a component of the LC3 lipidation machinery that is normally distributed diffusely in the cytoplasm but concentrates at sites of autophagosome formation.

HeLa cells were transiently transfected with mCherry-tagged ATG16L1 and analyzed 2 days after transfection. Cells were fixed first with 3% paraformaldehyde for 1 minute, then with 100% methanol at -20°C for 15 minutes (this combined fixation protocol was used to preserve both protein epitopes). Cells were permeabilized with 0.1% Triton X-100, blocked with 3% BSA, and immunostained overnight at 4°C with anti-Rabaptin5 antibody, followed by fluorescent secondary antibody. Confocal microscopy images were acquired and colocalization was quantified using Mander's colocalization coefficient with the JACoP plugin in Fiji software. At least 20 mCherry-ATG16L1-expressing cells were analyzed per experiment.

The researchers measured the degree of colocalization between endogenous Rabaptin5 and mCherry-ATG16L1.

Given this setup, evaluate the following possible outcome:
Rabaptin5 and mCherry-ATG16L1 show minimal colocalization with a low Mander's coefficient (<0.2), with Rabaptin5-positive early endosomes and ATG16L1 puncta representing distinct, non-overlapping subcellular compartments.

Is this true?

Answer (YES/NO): NO